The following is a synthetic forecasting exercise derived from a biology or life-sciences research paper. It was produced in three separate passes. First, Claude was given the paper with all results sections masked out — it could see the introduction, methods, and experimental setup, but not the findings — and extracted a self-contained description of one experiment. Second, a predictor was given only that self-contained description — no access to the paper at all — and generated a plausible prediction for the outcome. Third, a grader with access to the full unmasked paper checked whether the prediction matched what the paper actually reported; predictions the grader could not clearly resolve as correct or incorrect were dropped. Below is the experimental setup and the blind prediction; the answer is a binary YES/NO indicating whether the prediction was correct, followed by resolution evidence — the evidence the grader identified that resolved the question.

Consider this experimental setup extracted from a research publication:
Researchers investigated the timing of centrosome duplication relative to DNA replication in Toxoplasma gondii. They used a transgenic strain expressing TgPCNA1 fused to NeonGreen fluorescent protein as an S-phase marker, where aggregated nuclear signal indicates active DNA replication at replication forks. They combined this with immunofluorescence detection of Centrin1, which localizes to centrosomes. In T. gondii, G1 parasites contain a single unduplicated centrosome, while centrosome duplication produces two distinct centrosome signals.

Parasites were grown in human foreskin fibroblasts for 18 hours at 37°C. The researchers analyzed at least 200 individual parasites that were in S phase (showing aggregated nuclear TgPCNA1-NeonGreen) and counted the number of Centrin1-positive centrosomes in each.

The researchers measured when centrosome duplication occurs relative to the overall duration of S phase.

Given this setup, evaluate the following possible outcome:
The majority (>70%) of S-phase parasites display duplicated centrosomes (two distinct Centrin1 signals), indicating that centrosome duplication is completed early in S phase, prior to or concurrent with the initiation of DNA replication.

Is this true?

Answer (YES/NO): YES